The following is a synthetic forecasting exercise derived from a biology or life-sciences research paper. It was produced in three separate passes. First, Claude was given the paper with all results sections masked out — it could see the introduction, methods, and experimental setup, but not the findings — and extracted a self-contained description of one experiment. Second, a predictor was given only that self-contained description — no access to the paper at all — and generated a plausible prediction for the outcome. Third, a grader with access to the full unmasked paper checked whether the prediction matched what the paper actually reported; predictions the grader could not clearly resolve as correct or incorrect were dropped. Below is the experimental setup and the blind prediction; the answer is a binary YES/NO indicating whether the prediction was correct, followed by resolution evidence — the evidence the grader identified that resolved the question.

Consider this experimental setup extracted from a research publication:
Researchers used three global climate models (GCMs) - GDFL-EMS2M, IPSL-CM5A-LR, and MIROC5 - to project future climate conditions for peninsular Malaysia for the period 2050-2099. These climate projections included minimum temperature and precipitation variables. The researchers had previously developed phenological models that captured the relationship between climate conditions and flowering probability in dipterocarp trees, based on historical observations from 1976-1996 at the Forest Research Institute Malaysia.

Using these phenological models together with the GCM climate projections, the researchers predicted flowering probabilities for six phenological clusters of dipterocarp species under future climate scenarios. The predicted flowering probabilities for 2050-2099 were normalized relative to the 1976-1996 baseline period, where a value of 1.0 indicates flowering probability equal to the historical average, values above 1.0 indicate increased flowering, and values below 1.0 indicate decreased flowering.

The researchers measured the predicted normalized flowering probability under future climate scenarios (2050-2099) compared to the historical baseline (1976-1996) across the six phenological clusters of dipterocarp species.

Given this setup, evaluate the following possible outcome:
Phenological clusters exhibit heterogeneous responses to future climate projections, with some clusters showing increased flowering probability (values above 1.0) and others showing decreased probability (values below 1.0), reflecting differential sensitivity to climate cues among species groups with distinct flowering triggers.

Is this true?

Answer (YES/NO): NO